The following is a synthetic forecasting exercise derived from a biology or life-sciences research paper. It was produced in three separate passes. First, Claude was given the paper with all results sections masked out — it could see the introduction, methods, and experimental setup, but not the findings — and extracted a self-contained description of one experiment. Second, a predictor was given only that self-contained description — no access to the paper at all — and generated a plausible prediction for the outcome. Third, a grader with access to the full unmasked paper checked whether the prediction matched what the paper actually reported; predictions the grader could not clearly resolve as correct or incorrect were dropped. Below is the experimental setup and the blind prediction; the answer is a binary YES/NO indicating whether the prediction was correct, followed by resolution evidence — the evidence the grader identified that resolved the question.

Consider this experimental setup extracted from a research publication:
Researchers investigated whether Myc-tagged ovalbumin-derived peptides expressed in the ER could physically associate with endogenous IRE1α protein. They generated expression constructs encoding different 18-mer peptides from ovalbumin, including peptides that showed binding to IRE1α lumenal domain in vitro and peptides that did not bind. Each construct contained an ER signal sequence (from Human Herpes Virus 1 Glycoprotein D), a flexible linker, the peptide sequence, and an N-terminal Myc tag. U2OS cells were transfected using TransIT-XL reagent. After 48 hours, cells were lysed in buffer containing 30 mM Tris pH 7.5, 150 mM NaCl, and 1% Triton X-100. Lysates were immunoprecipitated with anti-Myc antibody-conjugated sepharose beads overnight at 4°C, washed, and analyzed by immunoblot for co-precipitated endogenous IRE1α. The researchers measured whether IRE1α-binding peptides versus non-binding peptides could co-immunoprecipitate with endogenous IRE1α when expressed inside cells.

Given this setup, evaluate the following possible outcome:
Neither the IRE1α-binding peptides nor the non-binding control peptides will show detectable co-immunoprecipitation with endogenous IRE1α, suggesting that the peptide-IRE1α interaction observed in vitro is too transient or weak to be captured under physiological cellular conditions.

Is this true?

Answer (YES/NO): NO